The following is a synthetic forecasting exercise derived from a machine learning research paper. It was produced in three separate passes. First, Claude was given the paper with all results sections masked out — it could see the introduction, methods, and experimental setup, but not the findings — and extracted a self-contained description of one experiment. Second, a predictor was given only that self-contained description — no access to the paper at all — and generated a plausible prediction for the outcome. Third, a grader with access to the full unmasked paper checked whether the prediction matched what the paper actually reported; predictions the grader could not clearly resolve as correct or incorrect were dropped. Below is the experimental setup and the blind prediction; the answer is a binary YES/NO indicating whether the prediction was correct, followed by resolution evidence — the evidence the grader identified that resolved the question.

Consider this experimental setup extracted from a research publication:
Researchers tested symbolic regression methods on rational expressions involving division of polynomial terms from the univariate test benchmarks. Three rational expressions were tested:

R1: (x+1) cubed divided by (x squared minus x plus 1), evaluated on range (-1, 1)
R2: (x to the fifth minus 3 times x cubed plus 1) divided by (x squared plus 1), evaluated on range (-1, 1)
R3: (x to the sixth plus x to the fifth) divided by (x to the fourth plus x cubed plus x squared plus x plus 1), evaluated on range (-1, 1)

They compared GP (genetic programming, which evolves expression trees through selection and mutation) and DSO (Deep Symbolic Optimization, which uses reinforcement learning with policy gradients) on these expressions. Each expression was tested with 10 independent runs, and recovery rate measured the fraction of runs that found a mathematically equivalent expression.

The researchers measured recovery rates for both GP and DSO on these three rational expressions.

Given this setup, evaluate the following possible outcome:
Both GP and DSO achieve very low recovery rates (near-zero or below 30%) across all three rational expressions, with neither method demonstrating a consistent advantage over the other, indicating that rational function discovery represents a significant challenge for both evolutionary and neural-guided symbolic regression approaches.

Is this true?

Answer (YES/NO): NO